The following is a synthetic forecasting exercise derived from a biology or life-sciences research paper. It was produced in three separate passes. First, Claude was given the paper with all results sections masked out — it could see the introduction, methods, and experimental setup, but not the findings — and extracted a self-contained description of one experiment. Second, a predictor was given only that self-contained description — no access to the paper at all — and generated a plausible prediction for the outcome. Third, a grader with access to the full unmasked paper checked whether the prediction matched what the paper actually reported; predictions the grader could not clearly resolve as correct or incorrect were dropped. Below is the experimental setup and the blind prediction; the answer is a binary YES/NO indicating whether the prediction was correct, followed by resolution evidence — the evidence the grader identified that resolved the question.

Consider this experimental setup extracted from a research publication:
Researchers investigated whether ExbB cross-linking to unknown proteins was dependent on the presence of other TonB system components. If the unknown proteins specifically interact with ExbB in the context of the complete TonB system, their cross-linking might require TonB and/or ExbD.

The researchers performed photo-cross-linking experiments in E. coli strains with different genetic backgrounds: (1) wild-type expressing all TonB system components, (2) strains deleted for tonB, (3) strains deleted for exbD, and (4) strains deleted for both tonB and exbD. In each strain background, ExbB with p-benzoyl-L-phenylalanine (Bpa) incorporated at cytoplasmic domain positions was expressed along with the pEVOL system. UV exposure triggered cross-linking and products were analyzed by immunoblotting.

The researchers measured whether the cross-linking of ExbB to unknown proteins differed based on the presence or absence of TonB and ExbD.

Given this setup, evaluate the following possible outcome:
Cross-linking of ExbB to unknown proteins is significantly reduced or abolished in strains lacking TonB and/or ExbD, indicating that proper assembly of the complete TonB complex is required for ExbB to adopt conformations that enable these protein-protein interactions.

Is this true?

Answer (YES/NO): NO